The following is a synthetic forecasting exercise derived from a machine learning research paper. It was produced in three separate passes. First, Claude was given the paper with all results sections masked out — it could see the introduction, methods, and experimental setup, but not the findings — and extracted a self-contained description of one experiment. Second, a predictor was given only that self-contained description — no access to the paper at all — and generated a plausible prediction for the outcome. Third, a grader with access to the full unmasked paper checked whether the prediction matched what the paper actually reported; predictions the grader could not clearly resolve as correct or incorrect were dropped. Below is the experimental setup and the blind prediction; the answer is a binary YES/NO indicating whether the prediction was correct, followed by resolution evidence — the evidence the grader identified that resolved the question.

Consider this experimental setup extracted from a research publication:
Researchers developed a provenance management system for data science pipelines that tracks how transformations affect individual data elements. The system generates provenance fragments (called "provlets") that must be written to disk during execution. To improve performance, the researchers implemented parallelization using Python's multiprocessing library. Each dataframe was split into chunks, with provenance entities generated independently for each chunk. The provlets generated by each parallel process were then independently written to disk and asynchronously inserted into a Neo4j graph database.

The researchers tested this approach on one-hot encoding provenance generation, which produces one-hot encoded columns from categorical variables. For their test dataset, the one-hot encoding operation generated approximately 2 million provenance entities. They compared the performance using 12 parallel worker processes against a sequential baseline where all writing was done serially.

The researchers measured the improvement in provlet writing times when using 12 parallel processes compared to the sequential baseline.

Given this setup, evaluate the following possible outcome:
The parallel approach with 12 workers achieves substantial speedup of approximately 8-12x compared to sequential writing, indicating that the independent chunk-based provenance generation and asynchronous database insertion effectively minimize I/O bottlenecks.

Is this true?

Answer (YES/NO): NO